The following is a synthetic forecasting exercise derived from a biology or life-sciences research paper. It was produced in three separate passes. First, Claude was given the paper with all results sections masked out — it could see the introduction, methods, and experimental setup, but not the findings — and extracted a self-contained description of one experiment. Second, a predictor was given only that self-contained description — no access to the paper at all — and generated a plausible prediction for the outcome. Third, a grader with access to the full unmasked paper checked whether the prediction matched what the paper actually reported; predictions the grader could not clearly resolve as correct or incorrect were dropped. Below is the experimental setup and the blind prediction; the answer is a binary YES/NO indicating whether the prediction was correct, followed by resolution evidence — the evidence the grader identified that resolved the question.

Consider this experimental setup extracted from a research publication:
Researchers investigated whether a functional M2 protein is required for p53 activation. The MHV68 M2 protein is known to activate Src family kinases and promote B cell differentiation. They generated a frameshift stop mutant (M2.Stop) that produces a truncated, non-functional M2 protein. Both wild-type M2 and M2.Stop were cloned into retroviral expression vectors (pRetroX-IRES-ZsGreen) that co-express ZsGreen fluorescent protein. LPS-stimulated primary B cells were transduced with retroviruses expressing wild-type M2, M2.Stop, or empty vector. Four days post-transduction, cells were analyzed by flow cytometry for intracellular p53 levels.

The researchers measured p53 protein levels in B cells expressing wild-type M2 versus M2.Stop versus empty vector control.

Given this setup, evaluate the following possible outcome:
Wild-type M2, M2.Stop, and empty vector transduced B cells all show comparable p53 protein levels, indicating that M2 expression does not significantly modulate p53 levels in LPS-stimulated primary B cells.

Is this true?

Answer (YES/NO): NO